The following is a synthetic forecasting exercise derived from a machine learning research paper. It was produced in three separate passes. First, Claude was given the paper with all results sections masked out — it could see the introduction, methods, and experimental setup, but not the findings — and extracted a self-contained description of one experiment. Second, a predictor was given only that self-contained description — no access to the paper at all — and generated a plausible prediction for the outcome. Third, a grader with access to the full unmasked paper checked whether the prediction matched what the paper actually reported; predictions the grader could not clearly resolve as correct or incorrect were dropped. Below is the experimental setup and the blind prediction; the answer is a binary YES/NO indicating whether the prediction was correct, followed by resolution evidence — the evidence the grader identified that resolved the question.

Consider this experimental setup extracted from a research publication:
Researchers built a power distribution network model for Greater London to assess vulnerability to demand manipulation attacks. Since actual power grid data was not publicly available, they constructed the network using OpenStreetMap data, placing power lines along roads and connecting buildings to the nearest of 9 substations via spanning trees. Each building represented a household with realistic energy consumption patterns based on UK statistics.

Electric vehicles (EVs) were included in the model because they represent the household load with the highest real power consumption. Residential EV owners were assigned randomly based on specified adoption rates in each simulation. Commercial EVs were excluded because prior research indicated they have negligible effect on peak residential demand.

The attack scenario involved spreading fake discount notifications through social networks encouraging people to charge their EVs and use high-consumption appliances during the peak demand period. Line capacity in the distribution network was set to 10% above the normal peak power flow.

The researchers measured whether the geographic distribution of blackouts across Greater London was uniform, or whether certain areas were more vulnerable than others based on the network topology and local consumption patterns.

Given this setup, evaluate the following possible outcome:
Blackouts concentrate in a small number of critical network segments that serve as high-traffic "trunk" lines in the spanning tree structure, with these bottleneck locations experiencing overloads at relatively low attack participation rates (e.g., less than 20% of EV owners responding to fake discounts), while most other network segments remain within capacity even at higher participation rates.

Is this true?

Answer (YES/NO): NO